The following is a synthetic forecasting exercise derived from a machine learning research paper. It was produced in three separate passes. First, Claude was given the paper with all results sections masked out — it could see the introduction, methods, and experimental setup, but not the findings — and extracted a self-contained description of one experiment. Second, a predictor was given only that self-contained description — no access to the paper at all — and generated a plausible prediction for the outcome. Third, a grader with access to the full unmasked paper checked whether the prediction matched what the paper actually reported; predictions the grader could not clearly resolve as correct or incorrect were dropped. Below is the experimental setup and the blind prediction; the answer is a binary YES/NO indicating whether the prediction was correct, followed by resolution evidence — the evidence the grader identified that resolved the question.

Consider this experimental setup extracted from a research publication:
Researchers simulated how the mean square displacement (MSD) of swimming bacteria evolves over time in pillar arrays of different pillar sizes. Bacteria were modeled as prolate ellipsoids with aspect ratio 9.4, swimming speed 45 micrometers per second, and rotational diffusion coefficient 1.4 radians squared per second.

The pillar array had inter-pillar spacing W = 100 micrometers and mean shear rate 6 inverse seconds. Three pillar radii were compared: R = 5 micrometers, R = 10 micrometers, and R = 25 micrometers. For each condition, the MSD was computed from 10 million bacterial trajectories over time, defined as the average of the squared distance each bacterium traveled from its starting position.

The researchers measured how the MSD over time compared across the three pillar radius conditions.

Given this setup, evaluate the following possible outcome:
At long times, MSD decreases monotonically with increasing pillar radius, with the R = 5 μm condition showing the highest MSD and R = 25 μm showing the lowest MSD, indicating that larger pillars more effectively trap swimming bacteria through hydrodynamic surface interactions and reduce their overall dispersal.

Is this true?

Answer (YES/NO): YES